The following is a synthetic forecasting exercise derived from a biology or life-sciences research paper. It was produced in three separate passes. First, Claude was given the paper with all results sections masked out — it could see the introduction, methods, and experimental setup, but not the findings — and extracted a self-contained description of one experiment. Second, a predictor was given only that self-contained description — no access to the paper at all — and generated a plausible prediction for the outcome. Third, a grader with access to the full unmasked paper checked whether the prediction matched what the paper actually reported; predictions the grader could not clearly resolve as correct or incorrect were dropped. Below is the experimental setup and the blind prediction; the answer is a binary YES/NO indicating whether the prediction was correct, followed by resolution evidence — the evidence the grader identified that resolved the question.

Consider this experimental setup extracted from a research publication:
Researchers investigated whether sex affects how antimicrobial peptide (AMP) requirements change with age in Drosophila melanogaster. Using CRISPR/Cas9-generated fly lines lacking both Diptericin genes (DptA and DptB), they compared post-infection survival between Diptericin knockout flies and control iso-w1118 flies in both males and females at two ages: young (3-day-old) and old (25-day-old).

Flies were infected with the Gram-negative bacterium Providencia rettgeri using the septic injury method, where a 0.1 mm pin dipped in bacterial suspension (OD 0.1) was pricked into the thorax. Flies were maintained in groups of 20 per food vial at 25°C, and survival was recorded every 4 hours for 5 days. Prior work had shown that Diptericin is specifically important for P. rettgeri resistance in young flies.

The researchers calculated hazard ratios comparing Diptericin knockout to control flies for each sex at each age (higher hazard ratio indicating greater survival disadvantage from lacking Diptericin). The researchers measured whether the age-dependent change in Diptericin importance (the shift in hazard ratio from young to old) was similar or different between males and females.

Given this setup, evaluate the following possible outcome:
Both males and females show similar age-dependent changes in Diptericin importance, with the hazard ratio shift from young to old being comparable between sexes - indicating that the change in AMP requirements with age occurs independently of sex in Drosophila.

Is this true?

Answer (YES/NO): NO